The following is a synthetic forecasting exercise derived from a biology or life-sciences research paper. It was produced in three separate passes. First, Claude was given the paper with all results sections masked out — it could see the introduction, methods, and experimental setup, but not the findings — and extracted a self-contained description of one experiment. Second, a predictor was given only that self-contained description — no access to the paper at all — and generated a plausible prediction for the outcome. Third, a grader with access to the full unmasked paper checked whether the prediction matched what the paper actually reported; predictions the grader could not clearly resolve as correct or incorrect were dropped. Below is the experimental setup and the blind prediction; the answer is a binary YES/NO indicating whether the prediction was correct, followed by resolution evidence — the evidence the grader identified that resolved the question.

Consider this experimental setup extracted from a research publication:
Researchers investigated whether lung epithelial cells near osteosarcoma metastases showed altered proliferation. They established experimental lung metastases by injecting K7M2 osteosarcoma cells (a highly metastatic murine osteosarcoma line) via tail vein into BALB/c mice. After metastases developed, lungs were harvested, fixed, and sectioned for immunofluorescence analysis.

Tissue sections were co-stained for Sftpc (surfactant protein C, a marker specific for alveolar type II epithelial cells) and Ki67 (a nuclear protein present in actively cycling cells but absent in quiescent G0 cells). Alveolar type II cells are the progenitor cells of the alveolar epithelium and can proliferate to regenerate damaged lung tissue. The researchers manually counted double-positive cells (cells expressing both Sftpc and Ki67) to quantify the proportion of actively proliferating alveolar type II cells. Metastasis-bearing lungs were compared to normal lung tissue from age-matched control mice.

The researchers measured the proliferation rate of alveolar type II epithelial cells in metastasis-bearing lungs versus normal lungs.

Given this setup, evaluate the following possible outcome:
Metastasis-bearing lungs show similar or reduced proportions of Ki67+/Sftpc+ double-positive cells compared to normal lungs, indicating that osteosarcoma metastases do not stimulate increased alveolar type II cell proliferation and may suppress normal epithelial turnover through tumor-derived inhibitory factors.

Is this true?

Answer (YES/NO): NO